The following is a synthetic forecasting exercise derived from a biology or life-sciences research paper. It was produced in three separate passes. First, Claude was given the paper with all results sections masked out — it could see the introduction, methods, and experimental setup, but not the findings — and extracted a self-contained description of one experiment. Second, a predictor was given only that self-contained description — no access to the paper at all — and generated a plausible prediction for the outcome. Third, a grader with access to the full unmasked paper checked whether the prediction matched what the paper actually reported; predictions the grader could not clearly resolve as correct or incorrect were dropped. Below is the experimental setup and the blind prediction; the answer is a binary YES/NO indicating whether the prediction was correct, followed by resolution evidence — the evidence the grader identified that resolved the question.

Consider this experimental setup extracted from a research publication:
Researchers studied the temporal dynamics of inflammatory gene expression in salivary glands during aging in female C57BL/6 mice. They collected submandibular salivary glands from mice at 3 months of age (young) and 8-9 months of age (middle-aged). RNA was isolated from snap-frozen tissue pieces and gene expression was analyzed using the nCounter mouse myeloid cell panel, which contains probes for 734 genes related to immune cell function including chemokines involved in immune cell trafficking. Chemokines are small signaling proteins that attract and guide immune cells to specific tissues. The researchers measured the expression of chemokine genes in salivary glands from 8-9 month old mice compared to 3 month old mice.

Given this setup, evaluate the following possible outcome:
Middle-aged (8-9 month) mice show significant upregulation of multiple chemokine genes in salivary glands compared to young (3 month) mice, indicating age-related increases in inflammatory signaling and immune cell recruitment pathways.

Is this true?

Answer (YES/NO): YES